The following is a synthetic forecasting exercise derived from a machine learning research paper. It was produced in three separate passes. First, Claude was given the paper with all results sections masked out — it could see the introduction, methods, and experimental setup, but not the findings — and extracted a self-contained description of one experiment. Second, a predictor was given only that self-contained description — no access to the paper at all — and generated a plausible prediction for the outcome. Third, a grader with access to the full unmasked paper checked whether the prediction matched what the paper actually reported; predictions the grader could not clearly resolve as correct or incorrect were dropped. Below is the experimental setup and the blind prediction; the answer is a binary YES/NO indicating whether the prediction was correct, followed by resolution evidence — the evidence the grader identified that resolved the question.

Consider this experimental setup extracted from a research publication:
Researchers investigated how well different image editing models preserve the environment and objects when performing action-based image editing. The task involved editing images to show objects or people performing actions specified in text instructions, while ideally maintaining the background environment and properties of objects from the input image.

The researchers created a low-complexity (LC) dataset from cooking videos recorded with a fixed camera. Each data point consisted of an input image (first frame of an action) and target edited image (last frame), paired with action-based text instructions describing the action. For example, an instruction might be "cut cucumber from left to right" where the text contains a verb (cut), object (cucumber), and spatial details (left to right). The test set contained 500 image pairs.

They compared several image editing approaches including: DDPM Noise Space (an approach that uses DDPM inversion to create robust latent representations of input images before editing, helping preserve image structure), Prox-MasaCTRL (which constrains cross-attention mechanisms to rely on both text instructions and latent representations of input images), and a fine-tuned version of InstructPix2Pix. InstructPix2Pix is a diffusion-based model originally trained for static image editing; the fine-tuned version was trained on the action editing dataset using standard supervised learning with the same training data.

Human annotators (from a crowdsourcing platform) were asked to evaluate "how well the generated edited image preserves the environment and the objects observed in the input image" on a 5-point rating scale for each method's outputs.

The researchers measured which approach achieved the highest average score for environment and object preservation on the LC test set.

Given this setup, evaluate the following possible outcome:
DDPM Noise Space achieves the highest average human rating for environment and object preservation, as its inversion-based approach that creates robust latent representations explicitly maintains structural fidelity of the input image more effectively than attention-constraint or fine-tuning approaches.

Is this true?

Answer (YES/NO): YES